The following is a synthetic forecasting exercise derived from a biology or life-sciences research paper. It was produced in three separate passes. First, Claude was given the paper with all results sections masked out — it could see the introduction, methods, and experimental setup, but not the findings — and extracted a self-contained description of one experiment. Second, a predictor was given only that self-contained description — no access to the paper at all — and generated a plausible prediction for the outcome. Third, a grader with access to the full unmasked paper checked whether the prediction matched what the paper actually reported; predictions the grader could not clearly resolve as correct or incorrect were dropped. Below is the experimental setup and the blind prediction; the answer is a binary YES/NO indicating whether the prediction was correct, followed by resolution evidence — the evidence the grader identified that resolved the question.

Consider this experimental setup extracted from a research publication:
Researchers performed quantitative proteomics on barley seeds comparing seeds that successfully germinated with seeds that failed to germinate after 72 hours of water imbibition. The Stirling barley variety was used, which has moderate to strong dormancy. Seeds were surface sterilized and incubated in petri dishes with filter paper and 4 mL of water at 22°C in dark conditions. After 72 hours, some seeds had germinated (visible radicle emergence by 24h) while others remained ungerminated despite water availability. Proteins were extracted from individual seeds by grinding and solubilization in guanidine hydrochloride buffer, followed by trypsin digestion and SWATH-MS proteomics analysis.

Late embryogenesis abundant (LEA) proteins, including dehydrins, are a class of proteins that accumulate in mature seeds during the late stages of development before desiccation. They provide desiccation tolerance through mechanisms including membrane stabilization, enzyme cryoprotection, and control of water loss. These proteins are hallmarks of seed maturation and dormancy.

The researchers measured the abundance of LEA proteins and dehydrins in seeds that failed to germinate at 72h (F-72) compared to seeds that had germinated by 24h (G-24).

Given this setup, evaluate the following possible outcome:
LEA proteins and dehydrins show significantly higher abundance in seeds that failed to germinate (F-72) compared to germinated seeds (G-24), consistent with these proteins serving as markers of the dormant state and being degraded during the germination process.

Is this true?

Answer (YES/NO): NO